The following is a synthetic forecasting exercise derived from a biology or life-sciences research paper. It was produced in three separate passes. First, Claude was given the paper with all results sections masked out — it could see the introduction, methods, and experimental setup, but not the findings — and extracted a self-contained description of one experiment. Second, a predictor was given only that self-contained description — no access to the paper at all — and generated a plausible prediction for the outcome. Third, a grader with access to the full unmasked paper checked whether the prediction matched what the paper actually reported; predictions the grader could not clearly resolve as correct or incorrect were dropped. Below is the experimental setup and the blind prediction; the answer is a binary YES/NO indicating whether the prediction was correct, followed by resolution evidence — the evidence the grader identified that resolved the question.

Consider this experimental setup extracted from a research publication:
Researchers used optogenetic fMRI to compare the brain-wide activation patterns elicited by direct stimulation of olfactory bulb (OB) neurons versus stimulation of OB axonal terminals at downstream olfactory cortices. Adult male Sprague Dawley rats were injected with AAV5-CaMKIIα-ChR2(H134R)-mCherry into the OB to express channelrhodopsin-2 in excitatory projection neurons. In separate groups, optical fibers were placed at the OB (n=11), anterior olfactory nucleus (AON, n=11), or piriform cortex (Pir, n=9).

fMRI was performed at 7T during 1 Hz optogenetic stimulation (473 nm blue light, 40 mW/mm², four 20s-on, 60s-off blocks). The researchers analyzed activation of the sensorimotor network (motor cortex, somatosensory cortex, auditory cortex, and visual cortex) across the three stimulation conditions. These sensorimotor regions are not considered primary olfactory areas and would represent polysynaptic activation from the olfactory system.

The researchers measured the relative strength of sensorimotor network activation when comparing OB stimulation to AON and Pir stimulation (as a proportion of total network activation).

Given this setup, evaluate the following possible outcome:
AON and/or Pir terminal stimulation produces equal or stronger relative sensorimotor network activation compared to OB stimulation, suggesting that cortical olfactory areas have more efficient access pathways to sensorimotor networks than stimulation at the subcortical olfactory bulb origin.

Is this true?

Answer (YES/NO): YES